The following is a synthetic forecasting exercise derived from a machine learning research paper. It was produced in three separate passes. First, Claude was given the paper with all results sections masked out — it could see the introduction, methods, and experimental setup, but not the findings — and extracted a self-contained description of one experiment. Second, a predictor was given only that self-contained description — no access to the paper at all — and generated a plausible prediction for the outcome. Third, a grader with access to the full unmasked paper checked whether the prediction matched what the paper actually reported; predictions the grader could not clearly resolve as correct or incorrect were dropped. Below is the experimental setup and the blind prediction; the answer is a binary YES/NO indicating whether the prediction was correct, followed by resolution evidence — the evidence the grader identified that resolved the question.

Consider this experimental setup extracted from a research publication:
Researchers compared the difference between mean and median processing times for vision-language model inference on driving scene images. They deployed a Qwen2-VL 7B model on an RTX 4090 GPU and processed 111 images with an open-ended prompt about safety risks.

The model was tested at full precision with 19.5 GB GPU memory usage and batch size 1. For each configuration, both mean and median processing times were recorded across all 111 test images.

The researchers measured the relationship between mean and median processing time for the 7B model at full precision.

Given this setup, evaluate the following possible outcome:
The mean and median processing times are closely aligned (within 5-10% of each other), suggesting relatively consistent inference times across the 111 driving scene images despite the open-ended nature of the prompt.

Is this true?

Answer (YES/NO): NO